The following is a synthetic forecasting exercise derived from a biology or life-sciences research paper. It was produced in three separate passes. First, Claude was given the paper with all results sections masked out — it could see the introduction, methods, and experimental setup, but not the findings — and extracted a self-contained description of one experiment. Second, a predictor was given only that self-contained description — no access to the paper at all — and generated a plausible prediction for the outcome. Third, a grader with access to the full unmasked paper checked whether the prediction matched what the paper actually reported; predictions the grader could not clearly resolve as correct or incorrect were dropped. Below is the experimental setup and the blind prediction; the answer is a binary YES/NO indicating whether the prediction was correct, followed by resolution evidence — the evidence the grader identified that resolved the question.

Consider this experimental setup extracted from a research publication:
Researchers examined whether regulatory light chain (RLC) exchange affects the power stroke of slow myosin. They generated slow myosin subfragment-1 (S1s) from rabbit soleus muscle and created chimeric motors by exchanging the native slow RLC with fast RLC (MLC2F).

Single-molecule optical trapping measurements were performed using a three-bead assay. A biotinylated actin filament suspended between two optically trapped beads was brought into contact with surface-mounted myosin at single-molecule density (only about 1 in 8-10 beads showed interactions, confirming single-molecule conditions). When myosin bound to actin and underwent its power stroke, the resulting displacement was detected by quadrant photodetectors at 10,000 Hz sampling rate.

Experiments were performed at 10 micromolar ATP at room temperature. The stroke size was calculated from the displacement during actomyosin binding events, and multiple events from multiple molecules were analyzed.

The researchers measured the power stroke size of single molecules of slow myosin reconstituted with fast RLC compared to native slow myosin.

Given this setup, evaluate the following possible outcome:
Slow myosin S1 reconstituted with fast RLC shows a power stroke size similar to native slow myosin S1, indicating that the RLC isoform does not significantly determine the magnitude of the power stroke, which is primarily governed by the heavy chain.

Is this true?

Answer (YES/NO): NO